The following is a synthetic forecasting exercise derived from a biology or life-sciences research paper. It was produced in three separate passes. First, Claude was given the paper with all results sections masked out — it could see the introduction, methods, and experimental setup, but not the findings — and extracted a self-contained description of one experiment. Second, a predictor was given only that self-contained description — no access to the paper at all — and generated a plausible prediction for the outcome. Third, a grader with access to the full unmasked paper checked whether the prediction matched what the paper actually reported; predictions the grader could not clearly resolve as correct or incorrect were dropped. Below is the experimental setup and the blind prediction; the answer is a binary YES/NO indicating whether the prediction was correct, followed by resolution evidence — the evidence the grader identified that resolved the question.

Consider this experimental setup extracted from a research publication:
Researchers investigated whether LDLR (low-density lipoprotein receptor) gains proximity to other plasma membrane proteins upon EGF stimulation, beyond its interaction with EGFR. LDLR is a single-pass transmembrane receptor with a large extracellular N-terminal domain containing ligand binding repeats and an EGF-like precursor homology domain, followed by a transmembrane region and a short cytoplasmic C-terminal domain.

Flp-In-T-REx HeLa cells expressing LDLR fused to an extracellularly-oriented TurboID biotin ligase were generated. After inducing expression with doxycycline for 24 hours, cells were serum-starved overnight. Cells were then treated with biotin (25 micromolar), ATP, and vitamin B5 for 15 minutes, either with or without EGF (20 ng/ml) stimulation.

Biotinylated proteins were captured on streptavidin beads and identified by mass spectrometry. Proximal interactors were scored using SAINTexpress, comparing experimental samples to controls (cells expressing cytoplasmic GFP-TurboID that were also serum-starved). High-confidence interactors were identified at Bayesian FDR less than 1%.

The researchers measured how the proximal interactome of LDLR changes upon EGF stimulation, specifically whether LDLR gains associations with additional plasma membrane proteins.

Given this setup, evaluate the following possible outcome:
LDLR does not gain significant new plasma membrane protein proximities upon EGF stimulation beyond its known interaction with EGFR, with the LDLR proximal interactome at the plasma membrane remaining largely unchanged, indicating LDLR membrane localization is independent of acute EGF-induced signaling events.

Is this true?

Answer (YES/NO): YES